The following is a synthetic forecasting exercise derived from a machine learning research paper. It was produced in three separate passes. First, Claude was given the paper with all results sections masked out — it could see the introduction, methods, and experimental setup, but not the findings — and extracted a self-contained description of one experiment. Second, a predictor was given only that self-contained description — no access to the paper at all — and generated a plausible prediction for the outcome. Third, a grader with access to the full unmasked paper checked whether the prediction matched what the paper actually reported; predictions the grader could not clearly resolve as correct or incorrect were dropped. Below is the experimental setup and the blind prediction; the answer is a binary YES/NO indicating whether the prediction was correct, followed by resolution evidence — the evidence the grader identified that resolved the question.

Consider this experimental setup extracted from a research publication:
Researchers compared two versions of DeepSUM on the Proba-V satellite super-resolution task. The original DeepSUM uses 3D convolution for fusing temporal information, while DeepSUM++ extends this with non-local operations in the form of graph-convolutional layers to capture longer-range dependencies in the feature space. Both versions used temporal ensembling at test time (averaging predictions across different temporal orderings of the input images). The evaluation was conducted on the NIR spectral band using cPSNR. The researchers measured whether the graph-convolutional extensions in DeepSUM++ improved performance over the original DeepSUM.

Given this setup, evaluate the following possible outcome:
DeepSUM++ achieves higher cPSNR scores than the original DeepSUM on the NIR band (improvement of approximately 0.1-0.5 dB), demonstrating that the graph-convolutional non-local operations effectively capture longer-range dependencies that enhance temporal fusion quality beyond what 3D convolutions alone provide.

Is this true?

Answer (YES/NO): NO